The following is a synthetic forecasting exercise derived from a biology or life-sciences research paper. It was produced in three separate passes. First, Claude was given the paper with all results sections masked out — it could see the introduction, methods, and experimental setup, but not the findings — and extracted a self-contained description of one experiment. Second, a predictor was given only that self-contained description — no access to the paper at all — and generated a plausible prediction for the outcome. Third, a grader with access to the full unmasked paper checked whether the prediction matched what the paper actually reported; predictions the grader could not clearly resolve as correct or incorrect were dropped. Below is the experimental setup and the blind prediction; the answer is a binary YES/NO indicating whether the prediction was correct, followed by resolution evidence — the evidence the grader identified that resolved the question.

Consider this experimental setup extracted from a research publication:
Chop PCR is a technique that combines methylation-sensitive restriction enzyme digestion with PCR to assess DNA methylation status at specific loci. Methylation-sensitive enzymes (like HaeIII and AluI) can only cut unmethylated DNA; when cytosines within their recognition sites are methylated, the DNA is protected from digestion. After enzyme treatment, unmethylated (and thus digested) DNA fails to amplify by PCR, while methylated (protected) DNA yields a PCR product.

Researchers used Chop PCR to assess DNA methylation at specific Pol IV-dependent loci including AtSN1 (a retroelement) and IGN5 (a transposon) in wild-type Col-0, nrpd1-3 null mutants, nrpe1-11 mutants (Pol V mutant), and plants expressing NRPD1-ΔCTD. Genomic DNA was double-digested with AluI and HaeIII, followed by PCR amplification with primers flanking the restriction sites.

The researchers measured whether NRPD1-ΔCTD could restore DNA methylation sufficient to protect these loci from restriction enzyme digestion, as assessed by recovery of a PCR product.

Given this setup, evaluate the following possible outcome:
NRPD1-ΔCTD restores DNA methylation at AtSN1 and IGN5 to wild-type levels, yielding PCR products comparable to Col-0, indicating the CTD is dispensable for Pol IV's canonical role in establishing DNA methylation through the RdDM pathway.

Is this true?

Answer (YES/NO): YES